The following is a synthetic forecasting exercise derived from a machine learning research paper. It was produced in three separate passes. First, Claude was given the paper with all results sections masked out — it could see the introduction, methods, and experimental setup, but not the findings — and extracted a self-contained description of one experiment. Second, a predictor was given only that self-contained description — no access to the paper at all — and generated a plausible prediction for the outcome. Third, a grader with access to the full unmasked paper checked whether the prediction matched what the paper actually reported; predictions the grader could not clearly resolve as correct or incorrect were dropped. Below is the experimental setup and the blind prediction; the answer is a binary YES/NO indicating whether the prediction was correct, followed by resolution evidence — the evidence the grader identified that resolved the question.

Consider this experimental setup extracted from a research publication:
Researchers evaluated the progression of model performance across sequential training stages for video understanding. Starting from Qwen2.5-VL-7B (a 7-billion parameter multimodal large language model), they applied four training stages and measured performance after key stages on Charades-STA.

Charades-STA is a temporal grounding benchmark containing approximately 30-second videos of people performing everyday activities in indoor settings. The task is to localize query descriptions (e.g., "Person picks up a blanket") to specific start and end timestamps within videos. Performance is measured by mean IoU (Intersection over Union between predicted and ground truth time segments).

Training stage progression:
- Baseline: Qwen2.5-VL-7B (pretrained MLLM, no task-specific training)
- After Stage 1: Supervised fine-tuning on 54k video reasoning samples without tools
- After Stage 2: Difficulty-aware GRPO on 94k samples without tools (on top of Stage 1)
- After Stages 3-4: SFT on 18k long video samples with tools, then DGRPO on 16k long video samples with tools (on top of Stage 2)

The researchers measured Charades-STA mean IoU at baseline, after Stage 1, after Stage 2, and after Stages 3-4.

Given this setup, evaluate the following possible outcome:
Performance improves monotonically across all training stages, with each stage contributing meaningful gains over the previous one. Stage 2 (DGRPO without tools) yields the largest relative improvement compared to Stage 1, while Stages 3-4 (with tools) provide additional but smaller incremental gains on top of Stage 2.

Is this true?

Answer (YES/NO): YES